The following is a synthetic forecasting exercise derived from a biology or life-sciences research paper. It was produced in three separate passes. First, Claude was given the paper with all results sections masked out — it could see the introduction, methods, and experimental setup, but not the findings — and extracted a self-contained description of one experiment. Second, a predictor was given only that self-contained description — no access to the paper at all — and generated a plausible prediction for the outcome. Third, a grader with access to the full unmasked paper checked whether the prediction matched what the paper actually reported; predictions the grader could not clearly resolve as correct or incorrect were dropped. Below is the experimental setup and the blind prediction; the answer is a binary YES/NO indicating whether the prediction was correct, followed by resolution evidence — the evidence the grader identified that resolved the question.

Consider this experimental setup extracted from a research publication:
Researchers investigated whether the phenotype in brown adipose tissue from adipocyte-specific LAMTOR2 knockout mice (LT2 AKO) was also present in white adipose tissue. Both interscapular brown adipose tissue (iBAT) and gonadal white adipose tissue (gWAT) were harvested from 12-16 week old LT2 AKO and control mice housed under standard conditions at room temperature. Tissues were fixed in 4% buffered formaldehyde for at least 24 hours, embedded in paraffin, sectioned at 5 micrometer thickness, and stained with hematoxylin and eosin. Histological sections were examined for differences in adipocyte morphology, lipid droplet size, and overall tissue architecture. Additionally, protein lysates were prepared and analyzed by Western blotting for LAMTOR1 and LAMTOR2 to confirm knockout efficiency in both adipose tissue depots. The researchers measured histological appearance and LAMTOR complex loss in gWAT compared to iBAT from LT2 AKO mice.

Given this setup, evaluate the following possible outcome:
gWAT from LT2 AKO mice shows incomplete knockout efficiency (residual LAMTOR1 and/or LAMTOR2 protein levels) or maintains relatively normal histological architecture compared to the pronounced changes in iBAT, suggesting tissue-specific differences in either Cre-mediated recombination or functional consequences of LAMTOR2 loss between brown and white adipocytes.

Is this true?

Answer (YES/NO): YES